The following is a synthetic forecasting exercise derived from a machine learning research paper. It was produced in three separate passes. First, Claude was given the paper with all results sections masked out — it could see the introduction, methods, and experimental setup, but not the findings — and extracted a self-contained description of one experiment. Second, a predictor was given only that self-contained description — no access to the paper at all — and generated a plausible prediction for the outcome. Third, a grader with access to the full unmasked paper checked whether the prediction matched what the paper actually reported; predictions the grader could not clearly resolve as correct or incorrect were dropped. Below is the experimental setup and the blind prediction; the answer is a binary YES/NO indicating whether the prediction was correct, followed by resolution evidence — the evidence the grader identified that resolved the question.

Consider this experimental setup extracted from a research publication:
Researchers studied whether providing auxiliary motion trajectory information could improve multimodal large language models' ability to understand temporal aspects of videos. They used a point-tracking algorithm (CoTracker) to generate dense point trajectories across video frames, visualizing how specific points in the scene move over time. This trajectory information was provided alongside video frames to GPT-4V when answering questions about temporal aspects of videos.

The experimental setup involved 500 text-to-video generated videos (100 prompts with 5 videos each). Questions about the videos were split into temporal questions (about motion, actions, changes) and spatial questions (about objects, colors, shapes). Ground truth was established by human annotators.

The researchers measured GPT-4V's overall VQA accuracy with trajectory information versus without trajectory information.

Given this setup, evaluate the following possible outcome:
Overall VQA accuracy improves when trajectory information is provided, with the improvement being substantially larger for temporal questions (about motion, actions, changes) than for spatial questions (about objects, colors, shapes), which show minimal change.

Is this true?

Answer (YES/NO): NO